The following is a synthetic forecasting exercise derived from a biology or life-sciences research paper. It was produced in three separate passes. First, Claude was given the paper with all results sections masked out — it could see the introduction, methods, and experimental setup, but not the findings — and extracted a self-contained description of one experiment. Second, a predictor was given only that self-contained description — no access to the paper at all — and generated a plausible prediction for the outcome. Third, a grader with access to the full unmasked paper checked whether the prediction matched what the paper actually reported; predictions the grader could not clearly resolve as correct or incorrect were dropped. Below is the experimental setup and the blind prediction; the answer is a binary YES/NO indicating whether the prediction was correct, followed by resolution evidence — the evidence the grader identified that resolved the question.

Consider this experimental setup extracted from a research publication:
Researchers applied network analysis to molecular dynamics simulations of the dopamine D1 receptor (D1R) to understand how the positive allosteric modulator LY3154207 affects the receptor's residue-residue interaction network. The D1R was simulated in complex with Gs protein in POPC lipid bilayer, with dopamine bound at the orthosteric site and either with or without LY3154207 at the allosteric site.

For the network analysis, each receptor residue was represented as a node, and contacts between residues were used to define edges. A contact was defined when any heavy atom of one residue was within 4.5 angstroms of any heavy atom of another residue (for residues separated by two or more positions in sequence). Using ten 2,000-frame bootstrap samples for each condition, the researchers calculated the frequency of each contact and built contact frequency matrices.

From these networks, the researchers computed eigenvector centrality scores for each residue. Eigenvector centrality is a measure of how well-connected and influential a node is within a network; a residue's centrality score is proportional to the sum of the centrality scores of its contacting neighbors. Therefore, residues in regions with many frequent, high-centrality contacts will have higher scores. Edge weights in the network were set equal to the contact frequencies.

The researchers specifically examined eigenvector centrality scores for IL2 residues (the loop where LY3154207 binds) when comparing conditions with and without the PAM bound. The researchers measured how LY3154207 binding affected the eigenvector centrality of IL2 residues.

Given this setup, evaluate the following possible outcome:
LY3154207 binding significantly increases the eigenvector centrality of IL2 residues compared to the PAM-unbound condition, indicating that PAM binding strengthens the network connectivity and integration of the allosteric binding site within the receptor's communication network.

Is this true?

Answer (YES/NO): NO